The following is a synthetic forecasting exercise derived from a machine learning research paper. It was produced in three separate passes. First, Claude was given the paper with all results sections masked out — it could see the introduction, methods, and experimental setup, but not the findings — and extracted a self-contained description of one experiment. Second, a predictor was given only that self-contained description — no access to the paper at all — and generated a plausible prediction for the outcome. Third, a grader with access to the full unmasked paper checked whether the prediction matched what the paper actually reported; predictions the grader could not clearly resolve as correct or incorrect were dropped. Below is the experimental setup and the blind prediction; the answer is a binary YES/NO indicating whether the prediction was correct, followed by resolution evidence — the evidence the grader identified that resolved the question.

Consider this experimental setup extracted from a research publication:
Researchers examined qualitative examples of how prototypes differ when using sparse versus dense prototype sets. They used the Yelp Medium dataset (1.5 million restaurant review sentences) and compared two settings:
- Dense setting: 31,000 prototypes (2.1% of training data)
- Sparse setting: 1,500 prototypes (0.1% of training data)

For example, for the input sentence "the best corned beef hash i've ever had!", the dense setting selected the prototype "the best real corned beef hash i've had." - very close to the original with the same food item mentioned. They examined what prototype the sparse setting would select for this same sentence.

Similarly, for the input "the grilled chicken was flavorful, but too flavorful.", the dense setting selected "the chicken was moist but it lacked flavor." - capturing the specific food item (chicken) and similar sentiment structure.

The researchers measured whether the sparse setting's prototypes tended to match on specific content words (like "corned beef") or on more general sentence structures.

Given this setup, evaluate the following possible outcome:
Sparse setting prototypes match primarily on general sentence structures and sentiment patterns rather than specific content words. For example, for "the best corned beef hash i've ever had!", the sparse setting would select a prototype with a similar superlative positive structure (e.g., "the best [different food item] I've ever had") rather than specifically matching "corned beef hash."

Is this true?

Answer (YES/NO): YES